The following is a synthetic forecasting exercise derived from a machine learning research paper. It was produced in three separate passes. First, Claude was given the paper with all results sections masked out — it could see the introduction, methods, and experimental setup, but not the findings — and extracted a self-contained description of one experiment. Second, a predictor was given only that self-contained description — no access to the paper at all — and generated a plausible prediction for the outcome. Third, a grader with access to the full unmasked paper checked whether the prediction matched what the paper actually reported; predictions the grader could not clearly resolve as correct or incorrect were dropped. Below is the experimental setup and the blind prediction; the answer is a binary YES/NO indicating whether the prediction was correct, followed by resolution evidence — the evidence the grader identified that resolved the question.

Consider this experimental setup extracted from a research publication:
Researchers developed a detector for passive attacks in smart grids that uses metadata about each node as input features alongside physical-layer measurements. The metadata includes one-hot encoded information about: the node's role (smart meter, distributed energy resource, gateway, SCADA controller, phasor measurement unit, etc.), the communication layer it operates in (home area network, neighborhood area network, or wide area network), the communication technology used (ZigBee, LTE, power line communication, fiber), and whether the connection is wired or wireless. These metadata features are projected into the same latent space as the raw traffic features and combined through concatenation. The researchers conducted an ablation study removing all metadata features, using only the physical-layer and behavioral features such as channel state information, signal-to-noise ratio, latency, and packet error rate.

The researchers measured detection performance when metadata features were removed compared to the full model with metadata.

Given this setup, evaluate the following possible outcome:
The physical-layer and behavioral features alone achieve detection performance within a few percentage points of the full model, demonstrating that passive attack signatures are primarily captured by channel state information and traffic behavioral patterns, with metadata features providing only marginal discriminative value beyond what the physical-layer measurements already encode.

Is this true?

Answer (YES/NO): NO